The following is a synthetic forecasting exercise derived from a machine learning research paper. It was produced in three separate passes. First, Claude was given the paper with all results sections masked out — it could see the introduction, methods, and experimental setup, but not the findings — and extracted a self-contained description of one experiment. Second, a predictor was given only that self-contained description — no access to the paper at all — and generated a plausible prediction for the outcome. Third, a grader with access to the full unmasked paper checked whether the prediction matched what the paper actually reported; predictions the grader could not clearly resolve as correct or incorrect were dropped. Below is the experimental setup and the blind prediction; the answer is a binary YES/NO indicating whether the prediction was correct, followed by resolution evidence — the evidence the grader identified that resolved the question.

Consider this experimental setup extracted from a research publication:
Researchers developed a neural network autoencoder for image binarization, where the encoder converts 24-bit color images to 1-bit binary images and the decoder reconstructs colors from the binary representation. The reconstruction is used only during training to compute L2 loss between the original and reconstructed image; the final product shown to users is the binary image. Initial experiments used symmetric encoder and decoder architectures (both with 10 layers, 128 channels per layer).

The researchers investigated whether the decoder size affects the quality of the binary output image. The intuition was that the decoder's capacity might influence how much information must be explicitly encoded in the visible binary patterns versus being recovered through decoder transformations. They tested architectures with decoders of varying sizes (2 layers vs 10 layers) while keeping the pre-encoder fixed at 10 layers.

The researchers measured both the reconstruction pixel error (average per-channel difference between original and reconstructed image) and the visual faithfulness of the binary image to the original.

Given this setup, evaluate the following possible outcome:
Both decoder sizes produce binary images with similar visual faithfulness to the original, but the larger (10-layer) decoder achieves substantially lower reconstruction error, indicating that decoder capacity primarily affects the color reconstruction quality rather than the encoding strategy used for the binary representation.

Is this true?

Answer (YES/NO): NO